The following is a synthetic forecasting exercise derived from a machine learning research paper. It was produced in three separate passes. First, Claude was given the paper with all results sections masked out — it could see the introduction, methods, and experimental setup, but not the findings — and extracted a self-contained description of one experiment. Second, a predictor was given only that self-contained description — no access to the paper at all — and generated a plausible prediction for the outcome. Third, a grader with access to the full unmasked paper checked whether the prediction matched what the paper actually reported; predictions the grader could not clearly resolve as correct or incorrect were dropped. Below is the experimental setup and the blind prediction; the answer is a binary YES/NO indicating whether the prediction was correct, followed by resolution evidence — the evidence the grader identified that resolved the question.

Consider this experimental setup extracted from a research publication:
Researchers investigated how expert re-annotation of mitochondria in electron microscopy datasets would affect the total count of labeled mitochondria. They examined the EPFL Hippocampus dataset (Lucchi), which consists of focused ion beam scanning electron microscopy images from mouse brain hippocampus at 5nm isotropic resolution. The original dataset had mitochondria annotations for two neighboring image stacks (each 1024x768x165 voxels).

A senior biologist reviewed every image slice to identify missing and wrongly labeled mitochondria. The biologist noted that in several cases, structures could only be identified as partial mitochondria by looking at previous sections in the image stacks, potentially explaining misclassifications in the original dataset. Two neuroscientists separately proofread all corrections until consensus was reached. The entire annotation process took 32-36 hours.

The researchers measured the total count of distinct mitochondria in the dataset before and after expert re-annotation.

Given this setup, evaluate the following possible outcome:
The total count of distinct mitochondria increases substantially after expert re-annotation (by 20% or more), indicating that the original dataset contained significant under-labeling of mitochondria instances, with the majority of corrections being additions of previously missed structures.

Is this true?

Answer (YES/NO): NO